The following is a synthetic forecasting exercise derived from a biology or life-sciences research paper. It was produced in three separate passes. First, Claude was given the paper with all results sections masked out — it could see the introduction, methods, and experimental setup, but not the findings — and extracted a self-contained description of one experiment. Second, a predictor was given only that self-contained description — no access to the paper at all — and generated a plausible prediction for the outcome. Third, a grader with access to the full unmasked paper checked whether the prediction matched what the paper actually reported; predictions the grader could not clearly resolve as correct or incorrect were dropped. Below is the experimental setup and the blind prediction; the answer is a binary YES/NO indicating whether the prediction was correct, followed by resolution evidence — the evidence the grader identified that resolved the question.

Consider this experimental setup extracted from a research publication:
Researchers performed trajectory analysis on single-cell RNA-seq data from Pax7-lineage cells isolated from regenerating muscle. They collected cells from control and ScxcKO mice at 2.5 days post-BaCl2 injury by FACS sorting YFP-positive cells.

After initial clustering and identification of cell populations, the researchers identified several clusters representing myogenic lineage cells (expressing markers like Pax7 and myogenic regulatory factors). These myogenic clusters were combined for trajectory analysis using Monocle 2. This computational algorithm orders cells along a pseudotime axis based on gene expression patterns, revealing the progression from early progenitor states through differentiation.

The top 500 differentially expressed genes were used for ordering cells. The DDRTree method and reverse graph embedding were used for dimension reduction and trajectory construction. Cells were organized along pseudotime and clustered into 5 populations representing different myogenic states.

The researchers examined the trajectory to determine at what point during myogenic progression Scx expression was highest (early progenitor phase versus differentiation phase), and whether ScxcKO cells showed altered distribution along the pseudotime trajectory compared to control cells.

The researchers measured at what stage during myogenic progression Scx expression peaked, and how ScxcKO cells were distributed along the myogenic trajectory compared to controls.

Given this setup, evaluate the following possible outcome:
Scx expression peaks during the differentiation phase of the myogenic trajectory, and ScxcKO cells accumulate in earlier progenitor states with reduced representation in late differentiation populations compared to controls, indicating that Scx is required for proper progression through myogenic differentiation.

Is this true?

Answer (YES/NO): YES